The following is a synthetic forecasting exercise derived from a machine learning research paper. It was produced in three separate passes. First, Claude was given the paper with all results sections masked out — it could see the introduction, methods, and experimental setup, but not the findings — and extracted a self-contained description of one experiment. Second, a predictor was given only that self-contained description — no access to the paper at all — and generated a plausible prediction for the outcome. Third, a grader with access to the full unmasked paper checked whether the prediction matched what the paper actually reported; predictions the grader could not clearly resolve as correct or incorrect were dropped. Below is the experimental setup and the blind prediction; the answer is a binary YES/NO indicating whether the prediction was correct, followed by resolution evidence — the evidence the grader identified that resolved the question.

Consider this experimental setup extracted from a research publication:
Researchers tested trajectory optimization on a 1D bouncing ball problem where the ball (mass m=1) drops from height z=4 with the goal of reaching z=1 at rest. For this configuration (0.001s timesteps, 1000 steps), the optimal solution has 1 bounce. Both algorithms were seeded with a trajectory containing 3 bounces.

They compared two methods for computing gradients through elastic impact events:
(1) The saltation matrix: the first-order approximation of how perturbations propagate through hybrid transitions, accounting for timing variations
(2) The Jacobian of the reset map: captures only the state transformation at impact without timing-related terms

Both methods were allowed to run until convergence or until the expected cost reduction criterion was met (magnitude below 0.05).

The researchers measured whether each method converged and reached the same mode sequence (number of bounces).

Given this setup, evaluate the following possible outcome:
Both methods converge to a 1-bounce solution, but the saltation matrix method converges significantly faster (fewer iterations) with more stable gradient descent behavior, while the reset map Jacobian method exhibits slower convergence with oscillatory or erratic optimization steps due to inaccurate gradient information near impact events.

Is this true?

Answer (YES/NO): NO